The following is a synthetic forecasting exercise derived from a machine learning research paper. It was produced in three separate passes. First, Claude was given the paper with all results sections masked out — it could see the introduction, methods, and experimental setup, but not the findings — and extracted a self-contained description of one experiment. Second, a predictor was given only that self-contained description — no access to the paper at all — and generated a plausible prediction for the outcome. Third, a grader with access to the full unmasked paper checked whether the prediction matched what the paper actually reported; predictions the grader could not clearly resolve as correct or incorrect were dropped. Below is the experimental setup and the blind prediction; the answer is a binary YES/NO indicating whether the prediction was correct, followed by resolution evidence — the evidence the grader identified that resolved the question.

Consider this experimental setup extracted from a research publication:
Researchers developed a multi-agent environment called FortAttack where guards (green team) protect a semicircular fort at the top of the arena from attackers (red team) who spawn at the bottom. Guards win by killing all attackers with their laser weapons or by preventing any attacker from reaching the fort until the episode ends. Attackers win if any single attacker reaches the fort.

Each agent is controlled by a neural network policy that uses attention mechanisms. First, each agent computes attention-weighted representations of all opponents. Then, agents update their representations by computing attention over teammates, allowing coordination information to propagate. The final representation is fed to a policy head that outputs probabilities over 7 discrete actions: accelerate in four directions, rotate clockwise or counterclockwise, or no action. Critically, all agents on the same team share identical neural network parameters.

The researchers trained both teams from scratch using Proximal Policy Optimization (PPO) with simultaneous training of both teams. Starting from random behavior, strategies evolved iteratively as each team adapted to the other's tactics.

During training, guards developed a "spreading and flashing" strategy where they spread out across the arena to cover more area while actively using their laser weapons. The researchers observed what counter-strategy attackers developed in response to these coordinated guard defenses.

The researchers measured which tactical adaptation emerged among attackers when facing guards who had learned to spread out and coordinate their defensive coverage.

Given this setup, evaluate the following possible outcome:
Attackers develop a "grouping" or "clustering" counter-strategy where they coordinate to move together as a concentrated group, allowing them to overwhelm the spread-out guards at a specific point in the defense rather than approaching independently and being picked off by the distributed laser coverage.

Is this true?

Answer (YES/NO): NO